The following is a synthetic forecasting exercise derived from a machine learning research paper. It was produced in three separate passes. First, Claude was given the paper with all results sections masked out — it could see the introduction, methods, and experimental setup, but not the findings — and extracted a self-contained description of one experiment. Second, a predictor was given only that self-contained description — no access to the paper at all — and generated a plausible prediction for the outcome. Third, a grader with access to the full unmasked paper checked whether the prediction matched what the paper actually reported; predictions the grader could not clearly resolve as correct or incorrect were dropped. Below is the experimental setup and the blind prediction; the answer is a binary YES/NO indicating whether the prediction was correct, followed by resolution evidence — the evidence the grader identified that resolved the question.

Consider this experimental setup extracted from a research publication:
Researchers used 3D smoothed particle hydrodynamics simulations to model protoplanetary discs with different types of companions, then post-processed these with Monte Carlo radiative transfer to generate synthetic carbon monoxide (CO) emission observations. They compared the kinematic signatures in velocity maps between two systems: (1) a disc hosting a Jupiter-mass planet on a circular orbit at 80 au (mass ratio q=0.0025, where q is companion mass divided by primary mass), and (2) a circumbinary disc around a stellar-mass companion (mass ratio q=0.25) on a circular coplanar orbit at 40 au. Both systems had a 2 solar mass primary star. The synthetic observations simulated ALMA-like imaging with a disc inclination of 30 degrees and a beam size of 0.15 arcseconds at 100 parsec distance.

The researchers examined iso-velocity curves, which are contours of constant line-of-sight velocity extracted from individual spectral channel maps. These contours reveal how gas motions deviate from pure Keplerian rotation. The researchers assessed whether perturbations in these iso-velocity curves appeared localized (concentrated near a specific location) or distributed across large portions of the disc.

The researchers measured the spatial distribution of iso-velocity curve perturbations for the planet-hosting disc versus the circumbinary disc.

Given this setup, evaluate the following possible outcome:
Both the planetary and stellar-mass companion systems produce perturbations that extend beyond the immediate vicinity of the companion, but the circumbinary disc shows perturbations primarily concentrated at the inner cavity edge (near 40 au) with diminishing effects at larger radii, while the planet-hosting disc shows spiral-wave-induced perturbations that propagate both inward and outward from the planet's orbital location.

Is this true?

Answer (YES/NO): NO